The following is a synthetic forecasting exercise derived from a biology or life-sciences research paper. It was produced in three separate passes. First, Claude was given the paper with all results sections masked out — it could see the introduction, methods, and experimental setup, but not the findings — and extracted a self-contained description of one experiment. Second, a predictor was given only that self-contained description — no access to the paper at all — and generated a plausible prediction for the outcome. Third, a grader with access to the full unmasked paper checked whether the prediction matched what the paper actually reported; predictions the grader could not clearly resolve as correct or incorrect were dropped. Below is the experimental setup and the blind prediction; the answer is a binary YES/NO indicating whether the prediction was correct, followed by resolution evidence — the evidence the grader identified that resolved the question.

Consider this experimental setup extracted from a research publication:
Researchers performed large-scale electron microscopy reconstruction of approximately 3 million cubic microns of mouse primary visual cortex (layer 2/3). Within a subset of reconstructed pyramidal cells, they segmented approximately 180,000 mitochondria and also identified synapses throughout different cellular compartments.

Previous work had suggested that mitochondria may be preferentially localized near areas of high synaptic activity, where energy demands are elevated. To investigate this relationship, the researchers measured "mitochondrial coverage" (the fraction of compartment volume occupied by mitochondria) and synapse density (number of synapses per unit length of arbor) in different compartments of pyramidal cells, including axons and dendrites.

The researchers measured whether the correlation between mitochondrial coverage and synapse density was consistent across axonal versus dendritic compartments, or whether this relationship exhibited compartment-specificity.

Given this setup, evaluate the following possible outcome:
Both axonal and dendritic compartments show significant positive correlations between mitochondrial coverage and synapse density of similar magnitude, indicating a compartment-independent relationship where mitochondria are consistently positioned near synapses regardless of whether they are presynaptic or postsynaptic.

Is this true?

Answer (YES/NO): NO